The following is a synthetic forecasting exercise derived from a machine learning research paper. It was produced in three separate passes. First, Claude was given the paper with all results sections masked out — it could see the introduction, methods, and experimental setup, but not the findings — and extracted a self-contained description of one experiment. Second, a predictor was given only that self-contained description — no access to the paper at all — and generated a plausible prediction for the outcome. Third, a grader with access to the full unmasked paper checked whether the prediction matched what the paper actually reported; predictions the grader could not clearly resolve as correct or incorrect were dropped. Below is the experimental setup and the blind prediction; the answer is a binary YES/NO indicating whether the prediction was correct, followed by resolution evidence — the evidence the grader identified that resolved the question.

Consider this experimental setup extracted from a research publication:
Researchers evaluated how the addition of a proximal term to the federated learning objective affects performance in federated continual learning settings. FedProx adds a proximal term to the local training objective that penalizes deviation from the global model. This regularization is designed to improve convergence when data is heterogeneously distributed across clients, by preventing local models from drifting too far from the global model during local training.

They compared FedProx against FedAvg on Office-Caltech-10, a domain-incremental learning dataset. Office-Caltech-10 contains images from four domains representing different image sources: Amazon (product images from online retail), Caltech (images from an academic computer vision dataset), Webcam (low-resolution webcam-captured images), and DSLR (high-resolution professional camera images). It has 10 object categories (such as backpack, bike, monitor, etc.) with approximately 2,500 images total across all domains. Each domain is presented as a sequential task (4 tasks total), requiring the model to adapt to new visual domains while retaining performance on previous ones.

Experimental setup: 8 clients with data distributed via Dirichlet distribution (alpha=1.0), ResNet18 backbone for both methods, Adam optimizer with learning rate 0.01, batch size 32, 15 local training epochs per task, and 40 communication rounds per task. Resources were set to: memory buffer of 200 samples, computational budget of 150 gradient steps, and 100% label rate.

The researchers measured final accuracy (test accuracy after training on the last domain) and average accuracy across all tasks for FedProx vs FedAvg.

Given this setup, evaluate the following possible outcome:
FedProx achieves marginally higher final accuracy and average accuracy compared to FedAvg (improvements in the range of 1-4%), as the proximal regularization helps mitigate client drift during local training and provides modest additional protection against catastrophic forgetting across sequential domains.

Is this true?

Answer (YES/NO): NO